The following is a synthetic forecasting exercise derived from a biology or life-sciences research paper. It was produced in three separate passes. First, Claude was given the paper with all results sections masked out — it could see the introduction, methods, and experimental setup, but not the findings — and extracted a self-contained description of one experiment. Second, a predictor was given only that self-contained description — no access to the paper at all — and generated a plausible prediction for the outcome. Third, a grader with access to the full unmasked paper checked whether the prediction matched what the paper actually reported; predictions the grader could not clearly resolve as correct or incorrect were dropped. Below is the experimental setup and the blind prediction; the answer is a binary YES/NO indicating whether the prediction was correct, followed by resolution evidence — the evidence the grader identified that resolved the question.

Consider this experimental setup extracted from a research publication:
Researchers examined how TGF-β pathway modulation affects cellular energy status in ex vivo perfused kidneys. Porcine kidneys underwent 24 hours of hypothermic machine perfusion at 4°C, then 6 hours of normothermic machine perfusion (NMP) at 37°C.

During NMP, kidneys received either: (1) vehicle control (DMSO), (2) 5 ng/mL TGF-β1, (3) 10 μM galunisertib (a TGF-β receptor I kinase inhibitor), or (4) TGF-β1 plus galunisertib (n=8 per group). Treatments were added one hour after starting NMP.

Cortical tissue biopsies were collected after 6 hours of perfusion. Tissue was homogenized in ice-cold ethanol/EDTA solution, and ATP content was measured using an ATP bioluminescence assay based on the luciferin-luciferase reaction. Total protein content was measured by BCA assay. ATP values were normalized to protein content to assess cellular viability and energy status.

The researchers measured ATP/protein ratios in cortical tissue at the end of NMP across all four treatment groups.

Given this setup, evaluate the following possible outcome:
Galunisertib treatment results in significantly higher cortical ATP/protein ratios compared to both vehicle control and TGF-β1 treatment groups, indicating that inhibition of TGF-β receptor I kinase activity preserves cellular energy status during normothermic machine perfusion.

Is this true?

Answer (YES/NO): NO